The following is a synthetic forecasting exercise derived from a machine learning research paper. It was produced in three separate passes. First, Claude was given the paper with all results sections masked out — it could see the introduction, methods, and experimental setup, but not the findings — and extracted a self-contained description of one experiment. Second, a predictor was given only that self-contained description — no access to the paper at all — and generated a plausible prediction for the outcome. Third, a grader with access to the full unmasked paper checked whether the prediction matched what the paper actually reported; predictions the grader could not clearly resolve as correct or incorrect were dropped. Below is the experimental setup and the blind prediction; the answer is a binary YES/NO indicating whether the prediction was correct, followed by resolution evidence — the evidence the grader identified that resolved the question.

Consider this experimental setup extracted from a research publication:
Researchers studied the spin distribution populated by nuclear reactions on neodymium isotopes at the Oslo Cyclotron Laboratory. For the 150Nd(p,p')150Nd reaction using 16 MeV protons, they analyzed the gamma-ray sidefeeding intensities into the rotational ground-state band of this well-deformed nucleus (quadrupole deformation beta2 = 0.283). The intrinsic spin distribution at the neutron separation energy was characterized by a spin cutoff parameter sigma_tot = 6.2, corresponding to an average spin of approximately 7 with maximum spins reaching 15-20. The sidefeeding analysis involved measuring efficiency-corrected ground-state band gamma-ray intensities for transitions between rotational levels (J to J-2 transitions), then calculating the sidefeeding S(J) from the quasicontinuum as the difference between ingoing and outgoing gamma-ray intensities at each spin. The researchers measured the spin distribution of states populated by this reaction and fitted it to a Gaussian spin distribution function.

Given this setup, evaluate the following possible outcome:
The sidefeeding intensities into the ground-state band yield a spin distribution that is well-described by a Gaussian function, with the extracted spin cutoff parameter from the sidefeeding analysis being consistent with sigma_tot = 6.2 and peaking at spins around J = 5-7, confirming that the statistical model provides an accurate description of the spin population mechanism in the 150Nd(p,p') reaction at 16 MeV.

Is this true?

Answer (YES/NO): NO